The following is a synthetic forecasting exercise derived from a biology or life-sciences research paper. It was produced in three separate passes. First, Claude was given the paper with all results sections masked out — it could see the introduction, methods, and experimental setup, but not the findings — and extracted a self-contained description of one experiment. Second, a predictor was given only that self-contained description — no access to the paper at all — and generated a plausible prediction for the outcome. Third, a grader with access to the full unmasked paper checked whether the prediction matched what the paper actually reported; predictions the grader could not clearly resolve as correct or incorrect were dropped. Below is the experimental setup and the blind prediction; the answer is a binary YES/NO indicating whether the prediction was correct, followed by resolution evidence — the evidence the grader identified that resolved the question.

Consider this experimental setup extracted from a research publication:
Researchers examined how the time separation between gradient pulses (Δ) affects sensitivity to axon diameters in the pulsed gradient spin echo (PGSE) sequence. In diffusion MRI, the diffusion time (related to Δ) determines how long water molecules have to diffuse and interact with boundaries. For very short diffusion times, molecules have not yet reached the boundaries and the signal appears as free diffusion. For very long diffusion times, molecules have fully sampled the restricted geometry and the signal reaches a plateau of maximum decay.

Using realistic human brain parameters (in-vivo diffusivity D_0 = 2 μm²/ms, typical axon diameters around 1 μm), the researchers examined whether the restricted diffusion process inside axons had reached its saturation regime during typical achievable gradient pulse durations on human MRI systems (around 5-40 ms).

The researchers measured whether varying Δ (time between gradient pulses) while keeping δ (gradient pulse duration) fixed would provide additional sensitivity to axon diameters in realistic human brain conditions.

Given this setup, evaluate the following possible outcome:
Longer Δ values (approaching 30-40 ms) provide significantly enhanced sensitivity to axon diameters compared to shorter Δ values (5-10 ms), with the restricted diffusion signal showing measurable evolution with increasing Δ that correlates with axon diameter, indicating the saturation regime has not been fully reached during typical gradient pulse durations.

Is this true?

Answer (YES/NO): NO